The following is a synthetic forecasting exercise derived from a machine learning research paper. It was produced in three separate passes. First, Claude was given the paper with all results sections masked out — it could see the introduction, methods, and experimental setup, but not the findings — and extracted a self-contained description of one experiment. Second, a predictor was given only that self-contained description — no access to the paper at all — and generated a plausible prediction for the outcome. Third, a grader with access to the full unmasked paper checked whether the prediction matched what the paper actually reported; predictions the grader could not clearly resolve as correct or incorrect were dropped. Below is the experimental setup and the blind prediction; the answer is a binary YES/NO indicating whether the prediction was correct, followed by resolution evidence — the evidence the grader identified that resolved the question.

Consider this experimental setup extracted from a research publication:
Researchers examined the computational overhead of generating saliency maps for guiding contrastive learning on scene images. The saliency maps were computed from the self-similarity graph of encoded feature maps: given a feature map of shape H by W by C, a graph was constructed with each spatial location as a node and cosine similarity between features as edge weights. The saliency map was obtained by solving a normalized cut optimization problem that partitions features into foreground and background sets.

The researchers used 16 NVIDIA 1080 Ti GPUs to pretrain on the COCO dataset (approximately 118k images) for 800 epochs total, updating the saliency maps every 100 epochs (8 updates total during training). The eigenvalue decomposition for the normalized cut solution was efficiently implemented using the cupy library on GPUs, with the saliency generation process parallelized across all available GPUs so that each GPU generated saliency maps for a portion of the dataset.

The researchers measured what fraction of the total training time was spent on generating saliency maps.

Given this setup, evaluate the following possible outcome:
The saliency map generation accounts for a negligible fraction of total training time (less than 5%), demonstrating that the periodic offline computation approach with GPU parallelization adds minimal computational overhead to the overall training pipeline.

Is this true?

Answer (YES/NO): NO